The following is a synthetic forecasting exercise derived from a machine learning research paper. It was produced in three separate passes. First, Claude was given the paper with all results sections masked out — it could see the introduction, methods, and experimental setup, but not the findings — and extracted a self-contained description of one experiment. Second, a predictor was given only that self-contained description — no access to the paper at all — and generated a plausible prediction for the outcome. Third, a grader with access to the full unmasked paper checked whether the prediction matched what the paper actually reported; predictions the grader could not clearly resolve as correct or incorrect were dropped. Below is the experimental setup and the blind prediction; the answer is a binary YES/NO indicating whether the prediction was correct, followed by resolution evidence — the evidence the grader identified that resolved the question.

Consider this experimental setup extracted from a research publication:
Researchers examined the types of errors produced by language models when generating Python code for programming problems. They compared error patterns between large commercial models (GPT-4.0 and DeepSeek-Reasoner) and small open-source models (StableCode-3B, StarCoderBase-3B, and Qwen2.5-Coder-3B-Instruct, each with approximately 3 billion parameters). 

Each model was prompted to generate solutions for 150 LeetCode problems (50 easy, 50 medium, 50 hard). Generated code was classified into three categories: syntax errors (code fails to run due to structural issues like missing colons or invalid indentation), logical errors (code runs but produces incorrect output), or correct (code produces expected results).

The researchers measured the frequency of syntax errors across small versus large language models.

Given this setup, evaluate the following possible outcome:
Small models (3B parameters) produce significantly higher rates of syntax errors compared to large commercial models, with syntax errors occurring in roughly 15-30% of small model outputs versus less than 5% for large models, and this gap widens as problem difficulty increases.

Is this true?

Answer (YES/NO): NO